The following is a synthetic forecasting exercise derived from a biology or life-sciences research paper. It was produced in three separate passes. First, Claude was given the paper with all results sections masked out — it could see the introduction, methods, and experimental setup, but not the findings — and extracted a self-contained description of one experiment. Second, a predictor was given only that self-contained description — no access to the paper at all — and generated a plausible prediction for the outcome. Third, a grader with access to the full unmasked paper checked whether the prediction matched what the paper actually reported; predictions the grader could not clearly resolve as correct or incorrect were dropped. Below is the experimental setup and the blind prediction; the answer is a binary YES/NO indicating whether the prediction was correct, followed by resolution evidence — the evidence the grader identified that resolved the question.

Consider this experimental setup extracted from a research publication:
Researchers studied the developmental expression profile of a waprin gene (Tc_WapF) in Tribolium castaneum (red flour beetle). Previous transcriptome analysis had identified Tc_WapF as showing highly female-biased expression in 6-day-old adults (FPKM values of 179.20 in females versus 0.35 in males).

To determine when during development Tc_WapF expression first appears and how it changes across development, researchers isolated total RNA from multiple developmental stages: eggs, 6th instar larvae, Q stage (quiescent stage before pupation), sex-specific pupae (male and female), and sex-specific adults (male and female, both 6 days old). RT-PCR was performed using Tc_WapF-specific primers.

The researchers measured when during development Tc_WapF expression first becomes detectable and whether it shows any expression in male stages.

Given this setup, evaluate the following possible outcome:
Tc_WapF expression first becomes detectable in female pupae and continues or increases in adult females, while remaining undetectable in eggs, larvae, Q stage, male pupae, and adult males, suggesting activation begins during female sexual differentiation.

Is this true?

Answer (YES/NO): NO